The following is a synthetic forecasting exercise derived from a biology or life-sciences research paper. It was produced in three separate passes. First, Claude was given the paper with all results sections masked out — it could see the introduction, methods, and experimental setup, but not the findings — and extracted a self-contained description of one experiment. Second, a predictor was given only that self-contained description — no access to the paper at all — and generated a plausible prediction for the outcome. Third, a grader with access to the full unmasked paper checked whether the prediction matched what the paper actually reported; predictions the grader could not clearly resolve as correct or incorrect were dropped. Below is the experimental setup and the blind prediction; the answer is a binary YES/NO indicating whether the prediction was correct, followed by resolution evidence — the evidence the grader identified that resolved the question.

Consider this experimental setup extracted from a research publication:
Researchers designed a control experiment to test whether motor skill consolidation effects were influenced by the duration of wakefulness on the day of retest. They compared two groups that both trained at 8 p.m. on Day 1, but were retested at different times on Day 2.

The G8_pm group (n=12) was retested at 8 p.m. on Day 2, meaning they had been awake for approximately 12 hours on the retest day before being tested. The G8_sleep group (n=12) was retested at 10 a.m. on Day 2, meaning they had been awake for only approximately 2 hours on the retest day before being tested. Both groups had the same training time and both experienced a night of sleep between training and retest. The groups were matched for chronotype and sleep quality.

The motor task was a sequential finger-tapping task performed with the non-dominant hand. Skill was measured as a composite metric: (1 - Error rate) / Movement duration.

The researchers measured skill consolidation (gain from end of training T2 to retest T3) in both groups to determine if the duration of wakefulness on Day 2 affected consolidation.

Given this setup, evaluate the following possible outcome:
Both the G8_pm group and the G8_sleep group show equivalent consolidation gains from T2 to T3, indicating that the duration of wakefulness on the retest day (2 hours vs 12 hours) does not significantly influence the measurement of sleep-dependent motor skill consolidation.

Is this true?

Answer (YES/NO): YES